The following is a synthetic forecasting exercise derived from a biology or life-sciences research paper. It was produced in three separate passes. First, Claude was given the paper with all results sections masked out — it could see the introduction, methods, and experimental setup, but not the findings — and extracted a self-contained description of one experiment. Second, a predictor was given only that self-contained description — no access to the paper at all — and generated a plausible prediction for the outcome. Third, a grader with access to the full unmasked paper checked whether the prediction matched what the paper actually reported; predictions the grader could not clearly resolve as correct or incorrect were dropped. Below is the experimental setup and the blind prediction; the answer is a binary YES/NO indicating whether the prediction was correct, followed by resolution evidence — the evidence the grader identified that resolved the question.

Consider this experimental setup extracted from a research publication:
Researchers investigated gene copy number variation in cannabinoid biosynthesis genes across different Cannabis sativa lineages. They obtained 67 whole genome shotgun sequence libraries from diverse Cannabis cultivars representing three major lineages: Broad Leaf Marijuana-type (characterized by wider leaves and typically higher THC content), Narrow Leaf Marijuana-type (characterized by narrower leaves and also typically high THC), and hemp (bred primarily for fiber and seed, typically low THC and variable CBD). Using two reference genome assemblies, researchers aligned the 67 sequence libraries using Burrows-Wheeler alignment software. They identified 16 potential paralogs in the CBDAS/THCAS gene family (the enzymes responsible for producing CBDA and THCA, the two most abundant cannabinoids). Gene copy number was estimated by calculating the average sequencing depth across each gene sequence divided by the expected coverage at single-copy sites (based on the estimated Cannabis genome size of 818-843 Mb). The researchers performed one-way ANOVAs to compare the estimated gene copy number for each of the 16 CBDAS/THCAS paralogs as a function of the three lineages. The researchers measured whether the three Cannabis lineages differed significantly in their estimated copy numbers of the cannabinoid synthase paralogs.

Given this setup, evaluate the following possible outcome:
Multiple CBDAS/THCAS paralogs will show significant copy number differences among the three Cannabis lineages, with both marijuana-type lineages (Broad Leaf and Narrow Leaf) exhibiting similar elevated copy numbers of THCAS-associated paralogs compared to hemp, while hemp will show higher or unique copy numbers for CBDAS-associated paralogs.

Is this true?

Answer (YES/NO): NO